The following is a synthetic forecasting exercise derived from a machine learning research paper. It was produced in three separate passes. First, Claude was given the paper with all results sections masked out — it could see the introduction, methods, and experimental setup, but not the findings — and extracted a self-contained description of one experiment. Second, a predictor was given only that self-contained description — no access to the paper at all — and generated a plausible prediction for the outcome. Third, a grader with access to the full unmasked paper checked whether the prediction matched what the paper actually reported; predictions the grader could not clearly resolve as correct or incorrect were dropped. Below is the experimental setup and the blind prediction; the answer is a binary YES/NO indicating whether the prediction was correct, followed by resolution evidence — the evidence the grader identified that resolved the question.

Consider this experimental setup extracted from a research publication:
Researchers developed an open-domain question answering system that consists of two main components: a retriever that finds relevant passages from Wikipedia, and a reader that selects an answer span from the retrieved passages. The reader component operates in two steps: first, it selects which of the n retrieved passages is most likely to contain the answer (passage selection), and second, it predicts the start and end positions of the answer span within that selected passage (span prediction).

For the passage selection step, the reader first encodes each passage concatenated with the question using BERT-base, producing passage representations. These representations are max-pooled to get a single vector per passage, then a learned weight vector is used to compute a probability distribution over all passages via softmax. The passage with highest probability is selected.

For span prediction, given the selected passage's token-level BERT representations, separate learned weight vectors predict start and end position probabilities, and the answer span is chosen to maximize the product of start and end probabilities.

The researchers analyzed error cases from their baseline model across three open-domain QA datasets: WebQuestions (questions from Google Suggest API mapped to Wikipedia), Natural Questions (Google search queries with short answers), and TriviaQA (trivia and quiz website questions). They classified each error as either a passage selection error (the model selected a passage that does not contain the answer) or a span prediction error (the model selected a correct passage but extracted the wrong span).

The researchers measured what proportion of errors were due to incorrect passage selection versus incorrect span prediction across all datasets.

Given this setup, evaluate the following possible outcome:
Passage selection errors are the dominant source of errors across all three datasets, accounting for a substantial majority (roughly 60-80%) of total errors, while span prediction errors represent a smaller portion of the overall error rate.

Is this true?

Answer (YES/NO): YES